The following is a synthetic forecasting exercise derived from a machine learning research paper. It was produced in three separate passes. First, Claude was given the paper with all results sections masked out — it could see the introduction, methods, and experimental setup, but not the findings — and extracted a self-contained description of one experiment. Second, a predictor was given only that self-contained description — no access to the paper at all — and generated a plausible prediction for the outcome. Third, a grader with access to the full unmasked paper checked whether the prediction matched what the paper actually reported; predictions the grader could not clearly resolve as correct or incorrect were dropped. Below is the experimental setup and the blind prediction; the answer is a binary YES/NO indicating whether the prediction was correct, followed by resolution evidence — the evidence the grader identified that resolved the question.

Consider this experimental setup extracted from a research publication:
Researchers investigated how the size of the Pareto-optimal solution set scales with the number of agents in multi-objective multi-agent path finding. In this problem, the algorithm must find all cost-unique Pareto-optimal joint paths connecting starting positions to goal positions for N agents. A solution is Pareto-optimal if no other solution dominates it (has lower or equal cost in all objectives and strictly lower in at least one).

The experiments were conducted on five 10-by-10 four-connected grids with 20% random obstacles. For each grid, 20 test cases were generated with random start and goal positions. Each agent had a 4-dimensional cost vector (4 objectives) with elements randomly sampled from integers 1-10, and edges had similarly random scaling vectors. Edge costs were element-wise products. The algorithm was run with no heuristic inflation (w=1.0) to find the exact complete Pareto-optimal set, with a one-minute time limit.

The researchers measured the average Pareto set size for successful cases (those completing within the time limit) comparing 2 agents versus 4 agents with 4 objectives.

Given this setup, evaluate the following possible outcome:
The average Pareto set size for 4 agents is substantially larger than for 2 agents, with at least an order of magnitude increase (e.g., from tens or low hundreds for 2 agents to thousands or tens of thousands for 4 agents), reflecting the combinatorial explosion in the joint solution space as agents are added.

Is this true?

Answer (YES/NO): NO